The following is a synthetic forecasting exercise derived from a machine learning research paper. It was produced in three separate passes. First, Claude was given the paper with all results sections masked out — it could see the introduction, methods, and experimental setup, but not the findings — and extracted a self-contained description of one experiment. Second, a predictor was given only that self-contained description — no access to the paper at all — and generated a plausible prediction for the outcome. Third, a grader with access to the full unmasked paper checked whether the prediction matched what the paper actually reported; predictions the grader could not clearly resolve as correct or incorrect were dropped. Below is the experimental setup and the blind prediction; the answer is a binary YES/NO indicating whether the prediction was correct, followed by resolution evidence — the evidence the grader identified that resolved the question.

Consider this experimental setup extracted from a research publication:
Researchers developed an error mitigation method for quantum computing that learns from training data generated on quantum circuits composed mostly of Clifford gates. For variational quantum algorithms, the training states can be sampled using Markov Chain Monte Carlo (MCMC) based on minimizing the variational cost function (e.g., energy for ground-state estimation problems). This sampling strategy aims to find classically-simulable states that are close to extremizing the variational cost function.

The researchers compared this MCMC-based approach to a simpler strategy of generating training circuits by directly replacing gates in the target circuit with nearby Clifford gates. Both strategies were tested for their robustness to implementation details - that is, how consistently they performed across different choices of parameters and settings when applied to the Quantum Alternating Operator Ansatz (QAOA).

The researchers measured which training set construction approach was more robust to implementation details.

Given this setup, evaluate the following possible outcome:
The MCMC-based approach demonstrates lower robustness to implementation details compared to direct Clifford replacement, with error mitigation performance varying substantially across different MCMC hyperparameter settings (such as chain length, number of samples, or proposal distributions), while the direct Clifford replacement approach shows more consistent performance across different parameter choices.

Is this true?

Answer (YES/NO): NO